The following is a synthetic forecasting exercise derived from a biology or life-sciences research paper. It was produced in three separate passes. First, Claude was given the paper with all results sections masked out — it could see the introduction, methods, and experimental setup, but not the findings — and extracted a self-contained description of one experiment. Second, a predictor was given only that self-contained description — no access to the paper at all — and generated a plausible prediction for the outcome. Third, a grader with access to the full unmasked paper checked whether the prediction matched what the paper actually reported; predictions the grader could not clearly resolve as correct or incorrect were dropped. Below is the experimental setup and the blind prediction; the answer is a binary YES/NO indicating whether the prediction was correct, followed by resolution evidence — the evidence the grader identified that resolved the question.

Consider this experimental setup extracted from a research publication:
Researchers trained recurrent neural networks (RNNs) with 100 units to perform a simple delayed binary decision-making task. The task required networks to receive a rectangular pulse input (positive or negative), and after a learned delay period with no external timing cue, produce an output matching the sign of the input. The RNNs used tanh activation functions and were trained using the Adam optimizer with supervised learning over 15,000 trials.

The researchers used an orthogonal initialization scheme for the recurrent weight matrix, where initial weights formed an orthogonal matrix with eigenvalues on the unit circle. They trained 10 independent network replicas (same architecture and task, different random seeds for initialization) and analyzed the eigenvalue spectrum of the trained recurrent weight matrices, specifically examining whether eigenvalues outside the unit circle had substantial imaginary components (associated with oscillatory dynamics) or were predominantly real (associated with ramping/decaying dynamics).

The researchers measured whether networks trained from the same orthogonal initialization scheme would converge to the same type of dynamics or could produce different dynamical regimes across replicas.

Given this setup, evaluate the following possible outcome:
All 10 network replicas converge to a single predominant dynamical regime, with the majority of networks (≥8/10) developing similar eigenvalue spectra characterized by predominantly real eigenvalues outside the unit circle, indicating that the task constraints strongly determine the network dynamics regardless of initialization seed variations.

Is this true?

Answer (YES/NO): NO